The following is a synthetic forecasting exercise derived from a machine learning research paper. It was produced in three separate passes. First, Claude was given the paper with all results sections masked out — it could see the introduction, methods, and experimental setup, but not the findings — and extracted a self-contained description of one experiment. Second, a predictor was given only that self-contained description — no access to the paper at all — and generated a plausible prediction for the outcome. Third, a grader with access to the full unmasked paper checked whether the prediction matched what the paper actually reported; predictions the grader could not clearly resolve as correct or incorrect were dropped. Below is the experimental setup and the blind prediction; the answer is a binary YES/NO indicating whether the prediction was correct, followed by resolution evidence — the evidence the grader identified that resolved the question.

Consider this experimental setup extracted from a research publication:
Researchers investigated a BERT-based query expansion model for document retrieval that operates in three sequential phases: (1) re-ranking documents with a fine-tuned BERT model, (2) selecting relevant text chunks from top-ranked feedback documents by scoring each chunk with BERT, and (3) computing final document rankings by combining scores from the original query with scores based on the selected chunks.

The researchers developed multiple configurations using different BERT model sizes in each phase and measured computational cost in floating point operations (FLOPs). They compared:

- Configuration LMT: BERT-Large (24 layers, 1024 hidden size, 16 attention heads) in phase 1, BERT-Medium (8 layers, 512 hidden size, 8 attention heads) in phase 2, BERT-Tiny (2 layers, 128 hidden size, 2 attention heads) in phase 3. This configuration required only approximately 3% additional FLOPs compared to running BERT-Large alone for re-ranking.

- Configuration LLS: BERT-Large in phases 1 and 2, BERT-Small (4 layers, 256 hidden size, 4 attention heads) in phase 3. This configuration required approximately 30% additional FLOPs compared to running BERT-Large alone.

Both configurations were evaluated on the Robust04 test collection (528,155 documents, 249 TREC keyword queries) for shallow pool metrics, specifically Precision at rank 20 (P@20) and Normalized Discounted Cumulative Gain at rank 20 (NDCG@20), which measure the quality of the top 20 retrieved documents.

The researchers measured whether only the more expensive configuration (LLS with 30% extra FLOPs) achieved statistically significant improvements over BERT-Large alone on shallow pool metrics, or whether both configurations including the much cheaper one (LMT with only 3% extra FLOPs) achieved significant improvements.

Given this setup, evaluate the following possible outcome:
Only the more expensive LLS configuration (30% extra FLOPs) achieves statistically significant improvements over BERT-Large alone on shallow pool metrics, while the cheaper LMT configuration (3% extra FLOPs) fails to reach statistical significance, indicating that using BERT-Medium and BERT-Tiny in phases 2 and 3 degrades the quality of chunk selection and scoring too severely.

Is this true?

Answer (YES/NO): NO